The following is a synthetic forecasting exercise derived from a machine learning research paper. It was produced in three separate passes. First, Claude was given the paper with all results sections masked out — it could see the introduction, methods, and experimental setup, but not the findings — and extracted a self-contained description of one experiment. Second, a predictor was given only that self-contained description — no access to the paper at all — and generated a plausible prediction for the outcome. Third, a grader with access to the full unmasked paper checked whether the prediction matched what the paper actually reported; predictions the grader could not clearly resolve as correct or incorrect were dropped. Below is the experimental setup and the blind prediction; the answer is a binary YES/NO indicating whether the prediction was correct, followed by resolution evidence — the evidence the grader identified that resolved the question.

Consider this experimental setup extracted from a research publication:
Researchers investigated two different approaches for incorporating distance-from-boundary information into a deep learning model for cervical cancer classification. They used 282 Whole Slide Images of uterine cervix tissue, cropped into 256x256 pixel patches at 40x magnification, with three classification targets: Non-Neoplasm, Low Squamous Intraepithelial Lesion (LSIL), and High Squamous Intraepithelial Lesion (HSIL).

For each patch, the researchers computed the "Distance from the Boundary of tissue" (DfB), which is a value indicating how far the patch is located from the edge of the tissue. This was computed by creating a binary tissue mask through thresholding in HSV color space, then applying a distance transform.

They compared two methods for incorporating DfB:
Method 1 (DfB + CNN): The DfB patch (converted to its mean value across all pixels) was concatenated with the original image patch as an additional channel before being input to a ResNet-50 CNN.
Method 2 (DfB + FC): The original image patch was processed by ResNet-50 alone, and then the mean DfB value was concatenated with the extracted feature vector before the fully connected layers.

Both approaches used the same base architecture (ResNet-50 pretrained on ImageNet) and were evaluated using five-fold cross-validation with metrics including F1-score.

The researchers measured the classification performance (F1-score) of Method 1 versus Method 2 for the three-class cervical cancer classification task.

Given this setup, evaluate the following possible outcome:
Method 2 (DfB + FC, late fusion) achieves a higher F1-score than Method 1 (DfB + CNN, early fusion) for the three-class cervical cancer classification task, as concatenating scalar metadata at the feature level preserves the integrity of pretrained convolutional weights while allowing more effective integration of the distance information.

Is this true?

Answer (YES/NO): NO